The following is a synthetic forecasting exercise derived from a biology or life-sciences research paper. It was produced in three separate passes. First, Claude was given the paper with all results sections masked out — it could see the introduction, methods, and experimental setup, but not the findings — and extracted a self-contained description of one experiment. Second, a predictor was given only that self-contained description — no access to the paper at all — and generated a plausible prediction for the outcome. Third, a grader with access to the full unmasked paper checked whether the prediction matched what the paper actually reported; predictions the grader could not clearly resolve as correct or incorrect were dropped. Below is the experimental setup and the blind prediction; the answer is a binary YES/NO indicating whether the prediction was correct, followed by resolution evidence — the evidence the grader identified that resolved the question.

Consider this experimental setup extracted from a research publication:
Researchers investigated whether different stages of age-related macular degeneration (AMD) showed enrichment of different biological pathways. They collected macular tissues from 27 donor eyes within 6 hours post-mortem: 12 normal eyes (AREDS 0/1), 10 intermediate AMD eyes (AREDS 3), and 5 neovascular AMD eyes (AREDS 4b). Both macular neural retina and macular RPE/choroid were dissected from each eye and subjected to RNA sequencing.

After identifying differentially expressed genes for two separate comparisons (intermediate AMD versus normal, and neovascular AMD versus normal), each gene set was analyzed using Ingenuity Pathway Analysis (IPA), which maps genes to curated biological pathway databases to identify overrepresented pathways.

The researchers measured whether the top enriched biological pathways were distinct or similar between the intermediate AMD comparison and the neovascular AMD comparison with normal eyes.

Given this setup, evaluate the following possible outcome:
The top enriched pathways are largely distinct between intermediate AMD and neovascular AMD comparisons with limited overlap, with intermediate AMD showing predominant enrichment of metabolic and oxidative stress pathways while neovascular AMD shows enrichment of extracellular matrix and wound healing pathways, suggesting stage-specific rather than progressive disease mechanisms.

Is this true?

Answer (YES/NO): NO